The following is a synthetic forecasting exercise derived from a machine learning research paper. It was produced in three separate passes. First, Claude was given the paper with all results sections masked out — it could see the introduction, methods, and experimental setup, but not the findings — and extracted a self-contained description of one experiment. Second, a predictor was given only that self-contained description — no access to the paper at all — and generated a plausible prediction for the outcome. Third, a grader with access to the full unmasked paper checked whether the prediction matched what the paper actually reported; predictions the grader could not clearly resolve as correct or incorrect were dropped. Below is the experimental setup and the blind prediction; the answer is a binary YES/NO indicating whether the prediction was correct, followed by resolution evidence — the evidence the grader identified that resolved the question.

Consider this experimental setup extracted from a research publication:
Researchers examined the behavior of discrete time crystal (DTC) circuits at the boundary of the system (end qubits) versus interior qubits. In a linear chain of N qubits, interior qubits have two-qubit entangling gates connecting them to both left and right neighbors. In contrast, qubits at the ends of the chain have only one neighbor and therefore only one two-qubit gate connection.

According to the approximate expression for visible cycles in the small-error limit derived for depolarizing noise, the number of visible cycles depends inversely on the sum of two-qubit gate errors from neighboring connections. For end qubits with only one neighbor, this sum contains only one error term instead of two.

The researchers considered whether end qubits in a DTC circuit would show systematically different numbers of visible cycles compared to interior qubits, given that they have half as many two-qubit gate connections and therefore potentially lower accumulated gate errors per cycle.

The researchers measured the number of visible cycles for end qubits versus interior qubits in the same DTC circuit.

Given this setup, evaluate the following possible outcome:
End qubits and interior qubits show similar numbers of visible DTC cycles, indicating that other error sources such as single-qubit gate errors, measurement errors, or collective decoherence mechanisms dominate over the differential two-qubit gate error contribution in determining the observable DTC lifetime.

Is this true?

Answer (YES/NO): NO